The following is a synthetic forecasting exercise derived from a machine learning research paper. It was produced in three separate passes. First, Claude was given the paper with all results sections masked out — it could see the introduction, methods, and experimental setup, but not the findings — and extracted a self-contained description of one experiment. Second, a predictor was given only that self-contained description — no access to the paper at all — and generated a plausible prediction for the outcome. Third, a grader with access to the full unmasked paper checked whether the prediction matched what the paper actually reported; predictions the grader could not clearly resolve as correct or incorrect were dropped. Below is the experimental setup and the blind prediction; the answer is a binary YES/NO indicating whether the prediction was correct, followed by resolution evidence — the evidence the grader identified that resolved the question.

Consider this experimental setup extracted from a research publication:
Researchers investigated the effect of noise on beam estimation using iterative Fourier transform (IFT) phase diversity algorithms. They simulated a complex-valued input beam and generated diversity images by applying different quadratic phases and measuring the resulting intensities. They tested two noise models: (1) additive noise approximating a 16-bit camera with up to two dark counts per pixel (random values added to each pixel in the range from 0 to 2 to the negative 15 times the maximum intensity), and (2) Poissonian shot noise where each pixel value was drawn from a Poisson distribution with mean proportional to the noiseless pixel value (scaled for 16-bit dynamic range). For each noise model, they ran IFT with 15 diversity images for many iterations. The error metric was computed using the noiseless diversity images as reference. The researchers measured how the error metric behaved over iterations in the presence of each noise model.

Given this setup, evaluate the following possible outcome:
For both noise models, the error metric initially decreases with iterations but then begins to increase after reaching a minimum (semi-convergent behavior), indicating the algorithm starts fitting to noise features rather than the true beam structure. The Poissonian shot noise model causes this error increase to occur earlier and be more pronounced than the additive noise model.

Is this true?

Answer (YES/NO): NO